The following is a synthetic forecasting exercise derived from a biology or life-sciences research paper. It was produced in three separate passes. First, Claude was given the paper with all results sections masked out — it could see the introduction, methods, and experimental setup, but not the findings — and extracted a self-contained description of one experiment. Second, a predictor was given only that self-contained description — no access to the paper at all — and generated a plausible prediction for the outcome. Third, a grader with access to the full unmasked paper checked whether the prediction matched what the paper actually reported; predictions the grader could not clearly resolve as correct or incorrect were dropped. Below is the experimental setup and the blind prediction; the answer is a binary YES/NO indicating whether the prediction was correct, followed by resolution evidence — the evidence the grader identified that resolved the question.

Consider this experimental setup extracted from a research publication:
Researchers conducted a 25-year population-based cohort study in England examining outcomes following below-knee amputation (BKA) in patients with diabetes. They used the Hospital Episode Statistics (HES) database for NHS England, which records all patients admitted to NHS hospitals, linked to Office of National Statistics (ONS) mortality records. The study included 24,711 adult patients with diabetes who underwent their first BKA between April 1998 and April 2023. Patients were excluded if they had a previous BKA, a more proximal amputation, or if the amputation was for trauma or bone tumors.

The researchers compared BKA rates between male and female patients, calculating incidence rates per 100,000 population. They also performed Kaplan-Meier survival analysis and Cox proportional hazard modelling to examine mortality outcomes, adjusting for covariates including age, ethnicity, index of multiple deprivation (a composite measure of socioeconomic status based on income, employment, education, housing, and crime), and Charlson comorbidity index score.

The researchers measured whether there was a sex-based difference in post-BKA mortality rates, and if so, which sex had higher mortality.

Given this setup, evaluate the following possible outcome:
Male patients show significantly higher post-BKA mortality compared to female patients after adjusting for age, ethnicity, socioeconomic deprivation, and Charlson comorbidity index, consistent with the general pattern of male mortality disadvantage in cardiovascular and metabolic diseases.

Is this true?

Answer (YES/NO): NO